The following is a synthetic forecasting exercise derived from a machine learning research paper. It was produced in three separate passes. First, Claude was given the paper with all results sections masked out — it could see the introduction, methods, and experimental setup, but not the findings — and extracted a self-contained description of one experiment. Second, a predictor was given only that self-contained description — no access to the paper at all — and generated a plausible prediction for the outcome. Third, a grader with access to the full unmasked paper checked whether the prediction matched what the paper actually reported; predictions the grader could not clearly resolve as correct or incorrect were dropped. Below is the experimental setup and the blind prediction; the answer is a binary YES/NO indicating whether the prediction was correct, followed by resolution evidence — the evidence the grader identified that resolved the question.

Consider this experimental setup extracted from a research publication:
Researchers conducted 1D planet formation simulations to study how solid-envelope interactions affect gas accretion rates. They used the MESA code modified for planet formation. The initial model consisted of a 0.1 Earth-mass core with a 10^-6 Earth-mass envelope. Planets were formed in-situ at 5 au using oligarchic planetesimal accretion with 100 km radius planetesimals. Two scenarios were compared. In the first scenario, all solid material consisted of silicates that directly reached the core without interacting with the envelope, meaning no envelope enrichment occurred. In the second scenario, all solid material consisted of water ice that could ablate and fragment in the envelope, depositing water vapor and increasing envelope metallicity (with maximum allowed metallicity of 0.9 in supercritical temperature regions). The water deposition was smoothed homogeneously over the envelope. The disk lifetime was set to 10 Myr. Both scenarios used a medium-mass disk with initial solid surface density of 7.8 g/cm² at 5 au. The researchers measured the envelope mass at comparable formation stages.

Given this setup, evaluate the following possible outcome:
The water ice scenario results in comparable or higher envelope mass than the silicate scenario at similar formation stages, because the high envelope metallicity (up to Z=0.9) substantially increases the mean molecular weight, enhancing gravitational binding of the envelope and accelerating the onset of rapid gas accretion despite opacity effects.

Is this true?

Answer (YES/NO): NO